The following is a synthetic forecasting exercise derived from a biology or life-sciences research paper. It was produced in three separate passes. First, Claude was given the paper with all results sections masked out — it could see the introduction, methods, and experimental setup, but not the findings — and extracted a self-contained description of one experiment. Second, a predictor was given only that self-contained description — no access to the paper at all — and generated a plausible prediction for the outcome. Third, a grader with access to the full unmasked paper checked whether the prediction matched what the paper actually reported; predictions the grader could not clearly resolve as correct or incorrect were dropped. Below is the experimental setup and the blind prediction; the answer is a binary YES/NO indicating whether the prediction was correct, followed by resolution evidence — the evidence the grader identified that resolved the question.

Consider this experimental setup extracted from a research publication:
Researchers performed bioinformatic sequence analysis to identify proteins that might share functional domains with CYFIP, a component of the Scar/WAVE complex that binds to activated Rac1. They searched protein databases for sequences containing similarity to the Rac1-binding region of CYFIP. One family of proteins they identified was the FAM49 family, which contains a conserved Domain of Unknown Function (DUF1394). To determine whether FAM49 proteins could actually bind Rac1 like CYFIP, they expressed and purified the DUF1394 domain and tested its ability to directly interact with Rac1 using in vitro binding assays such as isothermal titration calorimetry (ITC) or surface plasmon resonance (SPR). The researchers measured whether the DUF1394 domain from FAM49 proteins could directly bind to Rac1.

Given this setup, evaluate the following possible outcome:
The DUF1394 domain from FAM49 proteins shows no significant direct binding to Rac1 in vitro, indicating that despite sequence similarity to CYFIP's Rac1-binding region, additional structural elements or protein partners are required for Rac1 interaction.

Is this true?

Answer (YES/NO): NO